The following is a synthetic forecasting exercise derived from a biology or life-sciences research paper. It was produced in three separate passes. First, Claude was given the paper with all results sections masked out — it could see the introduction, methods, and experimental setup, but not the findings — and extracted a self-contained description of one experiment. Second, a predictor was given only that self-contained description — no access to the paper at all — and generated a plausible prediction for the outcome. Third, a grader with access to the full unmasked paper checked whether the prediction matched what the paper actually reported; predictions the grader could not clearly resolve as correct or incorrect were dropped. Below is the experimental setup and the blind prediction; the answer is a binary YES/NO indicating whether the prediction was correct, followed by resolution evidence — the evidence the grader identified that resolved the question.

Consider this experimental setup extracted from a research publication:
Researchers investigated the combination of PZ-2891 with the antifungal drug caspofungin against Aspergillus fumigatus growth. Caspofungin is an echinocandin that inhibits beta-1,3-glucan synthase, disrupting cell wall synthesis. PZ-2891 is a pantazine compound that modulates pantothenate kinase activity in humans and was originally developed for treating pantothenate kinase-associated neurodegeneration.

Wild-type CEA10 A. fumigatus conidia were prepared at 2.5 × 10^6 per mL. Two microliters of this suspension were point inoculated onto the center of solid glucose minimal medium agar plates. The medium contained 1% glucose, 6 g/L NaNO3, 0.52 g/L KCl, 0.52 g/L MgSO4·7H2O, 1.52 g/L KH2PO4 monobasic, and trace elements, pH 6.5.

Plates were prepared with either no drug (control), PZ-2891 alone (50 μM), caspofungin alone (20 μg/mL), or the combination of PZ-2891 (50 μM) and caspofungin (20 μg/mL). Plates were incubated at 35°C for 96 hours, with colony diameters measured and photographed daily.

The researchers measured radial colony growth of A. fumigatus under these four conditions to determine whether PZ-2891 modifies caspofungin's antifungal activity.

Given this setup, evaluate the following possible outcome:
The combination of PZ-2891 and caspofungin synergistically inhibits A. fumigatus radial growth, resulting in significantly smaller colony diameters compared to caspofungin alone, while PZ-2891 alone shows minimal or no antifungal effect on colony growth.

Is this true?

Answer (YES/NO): YES